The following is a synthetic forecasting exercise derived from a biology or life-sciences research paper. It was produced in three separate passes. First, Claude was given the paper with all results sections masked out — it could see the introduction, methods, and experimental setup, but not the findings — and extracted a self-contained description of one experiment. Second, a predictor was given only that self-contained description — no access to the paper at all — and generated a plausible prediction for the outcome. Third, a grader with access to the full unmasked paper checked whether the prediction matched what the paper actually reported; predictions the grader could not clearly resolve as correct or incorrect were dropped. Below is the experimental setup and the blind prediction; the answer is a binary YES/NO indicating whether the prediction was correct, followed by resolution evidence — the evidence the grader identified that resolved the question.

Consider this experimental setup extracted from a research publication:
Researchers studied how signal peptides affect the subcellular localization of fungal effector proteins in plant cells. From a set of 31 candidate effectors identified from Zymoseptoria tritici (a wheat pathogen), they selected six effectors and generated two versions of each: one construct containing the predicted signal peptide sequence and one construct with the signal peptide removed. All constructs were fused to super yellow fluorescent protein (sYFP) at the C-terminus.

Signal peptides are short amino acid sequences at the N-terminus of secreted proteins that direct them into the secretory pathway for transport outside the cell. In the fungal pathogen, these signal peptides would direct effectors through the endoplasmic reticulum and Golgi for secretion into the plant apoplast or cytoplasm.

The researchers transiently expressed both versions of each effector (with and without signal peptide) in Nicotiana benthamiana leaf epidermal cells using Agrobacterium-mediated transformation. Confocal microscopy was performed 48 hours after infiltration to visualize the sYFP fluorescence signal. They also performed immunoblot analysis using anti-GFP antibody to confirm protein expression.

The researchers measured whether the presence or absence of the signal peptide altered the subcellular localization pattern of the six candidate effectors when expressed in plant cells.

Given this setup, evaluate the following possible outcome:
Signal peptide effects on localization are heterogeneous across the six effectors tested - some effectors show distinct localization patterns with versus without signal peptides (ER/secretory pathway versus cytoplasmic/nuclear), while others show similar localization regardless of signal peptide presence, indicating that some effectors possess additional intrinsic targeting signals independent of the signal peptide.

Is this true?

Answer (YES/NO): NO